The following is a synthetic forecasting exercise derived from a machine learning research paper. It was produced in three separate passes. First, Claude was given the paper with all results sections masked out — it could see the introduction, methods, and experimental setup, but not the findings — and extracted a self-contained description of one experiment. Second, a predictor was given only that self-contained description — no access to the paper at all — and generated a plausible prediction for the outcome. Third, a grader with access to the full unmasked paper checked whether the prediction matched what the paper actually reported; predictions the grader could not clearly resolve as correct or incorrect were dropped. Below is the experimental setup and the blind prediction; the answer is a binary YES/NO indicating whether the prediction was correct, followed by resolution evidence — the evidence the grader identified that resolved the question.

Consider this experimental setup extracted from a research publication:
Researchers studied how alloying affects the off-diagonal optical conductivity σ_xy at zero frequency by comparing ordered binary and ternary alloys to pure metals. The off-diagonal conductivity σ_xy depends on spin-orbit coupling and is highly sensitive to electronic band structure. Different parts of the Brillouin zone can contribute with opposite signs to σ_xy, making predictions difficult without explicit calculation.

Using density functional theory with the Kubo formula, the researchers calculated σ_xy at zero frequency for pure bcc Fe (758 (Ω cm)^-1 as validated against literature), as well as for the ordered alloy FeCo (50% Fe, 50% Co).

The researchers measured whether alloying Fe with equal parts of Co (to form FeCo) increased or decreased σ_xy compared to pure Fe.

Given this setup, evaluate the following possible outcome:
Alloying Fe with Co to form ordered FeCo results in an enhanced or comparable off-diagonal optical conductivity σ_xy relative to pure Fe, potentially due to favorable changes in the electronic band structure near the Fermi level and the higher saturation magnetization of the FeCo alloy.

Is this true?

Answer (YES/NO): NO